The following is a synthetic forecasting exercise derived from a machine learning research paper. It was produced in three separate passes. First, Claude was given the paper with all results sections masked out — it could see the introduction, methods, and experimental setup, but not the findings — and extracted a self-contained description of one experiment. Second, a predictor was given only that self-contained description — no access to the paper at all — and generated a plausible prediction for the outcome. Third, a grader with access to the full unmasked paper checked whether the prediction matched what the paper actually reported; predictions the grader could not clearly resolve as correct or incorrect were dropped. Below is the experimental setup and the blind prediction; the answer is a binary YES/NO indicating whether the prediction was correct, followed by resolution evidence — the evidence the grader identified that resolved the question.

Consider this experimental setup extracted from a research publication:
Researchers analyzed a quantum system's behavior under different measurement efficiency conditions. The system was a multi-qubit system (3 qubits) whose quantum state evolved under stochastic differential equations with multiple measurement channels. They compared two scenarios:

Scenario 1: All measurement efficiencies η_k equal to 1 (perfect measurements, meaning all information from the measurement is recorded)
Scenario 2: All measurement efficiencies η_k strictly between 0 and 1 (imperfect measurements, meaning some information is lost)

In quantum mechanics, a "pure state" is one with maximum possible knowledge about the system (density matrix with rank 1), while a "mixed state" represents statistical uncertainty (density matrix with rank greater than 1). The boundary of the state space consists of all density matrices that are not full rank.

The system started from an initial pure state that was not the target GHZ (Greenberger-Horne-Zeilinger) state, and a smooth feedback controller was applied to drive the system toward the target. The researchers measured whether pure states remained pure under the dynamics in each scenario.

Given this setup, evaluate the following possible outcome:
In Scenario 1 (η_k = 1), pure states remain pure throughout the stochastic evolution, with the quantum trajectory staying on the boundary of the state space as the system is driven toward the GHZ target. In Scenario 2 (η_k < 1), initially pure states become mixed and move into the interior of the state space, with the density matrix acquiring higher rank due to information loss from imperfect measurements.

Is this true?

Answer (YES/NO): NO